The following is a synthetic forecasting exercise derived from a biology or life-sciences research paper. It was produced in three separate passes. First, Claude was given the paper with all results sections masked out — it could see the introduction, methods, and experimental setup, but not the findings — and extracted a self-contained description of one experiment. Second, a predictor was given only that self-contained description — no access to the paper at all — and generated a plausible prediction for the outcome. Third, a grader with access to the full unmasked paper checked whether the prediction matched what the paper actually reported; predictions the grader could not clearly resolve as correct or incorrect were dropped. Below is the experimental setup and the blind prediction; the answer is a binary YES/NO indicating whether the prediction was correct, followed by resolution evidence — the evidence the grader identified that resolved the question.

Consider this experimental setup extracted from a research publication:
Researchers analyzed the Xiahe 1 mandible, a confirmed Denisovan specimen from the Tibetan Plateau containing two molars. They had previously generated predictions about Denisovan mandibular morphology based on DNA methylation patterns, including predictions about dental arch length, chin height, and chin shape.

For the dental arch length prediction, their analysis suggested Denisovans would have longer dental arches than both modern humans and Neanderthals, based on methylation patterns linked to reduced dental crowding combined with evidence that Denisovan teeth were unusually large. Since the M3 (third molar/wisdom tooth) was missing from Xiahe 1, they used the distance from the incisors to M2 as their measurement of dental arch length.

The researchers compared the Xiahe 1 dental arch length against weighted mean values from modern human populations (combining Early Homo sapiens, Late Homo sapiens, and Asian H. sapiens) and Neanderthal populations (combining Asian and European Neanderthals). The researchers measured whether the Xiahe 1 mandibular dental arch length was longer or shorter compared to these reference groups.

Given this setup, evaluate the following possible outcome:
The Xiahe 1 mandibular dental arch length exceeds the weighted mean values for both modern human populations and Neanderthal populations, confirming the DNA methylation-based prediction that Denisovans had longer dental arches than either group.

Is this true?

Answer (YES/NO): YES